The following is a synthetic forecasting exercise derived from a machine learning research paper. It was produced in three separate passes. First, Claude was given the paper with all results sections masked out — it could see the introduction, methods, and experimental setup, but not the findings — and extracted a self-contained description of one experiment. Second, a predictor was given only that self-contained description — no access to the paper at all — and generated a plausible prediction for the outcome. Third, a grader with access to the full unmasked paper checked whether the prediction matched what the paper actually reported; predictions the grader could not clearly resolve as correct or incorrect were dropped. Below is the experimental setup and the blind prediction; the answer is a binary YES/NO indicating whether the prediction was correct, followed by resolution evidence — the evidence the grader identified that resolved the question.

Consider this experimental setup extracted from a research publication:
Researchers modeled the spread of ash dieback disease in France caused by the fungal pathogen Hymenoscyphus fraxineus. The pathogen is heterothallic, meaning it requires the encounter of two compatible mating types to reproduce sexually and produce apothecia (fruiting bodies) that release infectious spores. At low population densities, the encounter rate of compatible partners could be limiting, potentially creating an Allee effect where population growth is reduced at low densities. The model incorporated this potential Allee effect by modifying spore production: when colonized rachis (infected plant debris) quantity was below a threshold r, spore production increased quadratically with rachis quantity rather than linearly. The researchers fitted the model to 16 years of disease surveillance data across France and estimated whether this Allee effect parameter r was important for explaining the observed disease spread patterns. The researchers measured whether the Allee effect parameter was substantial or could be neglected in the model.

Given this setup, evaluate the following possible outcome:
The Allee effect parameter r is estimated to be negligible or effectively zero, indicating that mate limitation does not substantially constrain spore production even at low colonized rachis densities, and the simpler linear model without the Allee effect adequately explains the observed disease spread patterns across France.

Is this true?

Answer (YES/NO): YES